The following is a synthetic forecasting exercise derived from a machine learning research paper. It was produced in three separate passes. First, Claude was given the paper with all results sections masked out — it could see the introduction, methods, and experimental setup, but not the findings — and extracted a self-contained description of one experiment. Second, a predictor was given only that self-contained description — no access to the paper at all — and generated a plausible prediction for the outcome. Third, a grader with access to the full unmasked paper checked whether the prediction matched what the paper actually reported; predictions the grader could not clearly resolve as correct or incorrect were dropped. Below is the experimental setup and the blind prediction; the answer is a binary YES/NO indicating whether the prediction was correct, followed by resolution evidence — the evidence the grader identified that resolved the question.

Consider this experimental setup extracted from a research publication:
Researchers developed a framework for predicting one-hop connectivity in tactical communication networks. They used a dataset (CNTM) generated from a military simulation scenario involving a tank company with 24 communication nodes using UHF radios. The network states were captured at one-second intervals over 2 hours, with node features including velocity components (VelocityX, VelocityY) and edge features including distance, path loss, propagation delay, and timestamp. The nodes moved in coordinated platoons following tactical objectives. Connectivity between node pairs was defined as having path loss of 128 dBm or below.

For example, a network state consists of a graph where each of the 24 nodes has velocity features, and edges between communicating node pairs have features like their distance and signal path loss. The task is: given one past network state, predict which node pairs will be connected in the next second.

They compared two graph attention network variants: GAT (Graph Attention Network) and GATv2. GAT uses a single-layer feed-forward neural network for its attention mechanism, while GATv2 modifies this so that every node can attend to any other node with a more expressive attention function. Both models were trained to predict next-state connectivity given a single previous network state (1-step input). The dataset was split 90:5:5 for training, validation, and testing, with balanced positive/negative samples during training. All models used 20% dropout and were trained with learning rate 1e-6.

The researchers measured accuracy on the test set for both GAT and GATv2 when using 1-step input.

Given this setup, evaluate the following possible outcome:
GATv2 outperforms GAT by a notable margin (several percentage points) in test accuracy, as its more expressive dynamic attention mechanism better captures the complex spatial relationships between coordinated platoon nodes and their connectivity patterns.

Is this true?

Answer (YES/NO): YES